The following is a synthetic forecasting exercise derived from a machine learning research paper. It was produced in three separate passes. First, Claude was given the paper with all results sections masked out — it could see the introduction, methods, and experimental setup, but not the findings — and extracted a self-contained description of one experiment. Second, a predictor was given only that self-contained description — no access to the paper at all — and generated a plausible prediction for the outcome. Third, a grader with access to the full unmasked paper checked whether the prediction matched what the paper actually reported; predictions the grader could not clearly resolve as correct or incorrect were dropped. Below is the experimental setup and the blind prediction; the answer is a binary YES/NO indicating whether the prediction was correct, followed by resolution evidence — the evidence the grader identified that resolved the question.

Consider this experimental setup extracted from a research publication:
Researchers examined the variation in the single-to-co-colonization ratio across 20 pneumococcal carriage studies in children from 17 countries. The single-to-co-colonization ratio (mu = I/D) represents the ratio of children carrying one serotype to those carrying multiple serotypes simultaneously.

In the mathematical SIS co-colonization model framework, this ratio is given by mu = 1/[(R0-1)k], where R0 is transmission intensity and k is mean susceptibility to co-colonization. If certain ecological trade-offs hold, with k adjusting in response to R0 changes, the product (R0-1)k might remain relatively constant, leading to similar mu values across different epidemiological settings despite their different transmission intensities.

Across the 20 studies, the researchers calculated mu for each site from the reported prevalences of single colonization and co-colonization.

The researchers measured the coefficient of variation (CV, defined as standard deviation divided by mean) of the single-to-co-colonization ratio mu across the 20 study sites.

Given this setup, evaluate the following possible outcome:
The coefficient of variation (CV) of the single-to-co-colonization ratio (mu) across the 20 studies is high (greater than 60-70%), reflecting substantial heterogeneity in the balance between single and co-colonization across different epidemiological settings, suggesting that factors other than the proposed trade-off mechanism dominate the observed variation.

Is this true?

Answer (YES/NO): NO